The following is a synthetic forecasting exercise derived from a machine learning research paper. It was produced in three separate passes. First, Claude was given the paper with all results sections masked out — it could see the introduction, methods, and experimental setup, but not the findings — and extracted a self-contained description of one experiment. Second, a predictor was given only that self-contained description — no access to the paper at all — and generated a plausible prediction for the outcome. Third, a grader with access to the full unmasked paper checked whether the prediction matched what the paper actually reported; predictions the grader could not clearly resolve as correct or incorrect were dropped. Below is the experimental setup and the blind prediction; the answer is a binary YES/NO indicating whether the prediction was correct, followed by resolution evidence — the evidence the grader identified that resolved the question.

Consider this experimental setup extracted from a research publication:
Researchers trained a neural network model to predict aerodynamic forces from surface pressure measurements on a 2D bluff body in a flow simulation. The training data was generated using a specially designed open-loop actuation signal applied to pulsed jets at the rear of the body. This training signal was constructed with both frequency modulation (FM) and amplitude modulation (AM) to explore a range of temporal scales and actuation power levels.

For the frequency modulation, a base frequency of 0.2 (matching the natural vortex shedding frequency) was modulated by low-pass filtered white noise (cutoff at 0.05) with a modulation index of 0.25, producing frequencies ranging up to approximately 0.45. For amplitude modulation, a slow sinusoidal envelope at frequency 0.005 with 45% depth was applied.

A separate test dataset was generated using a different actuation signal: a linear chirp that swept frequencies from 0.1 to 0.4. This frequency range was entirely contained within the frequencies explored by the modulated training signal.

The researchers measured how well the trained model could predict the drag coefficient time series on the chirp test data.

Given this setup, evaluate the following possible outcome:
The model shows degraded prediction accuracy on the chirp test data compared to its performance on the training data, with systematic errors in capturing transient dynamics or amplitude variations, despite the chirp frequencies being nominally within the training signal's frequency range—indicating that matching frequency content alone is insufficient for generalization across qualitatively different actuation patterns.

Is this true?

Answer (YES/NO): NO